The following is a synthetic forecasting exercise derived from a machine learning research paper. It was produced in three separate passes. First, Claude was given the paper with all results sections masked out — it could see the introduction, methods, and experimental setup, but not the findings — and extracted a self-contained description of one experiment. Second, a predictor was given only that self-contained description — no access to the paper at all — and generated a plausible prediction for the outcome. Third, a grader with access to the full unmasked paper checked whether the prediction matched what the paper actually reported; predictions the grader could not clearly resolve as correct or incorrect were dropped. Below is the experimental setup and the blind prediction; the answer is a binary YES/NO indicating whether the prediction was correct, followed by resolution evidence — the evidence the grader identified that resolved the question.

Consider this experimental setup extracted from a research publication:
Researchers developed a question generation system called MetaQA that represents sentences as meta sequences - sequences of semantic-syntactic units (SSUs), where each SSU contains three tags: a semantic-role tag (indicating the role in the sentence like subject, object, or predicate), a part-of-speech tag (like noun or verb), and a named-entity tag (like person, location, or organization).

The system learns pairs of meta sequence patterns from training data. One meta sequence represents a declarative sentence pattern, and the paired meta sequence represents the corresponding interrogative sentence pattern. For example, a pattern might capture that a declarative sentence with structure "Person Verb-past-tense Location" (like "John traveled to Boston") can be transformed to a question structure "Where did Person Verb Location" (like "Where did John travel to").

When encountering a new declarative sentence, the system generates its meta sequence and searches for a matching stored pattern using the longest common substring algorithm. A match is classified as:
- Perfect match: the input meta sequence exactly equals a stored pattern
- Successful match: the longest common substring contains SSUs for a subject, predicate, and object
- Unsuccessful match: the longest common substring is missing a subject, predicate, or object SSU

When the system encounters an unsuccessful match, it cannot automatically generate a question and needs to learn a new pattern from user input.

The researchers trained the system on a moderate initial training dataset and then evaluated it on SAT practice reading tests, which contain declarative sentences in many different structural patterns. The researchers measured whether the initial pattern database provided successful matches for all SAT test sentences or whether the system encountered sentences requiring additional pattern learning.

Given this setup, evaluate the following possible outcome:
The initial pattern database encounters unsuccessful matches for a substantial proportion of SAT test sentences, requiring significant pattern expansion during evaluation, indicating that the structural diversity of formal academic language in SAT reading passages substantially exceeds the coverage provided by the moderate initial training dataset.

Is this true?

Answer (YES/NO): YES